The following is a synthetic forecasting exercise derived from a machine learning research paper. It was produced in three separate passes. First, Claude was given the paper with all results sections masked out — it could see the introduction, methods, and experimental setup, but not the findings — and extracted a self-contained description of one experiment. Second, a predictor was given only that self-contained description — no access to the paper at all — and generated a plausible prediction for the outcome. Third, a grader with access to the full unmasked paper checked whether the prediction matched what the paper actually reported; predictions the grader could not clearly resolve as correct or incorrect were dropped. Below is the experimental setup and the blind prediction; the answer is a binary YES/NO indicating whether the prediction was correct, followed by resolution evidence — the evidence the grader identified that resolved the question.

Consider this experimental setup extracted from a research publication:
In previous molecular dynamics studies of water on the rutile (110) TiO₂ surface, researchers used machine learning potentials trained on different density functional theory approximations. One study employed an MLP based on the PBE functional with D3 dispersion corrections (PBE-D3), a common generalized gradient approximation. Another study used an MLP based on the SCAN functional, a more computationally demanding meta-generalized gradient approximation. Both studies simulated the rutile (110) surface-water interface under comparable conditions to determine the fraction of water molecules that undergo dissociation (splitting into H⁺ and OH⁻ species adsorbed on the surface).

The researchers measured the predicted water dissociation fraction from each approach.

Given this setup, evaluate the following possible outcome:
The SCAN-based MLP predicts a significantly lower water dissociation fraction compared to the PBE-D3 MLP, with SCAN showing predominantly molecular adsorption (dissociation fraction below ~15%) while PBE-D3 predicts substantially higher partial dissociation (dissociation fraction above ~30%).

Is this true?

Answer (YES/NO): NO